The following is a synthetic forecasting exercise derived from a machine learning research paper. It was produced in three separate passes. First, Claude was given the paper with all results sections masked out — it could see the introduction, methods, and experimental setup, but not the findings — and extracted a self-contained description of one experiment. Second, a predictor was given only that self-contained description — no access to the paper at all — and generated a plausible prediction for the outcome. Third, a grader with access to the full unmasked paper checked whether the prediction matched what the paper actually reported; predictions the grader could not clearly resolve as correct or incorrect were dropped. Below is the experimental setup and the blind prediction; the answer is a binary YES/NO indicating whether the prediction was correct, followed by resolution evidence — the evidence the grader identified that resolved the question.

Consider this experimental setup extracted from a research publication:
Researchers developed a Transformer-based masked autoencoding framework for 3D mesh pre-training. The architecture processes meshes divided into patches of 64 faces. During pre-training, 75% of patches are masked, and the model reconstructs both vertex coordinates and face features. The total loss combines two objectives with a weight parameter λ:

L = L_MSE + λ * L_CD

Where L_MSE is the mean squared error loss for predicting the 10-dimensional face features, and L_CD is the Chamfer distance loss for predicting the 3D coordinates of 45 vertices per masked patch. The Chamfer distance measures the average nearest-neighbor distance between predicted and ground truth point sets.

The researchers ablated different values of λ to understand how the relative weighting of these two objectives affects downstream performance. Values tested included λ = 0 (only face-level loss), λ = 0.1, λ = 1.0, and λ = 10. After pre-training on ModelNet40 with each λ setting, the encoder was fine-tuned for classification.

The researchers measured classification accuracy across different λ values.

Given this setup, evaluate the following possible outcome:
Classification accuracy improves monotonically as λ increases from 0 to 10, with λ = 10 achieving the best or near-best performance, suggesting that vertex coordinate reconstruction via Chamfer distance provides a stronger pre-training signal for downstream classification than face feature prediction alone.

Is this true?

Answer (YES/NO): NO